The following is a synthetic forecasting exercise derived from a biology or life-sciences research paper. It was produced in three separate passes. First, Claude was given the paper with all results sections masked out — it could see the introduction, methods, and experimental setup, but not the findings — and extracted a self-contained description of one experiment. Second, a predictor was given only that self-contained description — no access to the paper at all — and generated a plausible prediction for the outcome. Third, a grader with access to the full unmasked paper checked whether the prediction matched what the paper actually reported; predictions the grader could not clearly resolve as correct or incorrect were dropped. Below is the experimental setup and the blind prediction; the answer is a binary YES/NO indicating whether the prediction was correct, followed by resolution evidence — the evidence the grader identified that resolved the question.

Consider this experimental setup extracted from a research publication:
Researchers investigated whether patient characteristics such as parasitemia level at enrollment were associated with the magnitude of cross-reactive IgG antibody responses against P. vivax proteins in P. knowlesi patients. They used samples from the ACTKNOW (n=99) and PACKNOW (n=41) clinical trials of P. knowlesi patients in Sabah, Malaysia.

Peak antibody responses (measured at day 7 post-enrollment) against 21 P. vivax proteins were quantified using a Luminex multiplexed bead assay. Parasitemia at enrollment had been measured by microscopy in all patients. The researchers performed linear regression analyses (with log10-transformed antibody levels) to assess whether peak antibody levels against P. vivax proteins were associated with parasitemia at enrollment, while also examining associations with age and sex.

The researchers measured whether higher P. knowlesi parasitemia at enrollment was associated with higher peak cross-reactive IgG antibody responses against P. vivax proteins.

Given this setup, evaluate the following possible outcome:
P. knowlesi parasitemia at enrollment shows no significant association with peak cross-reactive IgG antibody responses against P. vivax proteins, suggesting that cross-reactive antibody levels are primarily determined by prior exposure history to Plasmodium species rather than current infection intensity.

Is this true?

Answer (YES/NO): YES